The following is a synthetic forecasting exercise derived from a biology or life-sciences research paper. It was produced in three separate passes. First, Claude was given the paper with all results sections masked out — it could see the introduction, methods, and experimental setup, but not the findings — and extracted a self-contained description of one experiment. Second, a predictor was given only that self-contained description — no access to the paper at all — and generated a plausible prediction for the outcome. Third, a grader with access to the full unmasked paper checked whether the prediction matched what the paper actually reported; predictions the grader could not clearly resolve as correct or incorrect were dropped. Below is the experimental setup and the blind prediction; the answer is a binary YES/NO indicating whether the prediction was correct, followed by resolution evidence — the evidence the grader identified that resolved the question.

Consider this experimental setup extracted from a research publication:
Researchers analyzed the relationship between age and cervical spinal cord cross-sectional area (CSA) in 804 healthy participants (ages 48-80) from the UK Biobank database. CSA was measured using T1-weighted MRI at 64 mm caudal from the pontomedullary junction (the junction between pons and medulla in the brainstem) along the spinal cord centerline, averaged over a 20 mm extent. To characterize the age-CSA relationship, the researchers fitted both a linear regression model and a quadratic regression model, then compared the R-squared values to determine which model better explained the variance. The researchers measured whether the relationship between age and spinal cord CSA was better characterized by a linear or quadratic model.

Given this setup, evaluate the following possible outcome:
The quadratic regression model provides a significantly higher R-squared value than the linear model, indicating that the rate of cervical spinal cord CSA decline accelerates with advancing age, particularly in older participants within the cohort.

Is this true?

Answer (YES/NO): NO